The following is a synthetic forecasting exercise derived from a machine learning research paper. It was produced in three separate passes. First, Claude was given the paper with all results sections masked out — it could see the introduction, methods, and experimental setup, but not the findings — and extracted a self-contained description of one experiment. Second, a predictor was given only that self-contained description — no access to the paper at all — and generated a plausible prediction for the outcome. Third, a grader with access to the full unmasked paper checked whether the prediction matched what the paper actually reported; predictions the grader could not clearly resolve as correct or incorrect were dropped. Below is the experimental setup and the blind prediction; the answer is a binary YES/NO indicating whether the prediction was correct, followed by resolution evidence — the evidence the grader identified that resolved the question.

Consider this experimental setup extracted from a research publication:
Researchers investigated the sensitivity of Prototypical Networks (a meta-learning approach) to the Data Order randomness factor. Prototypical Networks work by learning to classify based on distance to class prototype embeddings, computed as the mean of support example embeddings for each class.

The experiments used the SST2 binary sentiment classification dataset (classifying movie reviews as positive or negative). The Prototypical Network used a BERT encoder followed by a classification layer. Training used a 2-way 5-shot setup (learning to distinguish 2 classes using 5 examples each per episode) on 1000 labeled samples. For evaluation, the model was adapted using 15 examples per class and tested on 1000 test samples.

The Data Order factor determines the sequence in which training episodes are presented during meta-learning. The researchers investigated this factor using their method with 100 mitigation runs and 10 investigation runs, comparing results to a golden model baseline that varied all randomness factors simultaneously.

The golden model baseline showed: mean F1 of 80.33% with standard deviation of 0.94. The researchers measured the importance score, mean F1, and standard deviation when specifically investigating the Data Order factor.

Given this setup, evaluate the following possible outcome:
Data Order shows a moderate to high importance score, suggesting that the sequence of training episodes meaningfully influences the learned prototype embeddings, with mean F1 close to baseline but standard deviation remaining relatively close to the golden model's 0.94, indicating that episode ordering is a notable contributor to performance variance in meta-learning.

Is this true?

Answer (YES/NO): NO